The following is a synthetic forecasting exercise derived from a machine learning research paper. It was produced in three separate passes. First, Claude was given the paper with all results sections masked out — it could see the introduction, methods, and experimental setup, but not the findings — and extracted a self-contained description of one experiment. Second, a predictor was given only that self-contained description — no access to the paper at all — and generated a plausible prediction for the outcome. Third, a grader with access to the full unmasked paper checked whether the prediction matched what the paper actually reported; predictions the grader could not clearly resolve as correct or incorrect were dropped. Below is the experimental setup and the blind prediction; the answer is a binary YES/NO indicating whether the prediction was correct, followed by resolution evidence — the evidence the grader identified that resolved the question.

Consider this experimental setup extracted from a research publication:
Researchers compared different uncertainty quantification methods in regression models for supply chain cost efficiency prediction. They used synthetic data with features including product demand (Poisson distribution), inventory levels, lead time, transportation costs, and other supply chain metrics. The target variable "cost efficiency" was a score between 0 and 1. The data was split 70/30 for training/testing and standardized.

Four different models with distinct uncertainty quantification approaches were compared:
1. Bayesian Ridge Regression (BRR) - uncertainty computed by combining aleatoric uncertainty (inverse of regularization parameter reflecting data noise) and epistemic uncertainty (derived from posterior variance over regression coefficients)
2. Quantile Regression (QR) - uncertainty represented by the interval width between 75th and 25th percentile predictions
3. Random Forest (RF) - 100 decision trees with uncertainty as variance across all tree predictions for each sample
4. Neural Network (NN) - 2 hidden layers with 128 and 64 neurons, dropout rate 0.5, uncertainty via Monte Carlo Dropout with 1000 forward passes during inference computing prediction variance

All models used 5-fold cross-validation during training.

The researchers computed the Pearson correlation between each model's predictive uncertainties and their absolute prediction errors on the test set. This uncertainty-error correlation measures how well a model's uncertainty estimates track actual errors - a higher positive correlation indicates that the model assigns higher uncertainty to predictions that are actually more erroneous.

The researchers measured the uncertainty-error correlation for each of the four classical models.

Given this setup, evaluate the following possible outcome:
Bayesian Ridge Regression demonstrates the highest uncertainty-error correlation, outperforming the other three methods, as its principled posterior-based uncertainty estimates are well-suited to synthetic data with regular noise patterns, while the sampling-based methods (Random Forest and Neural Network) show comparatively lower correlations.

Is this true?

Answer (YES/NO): YES